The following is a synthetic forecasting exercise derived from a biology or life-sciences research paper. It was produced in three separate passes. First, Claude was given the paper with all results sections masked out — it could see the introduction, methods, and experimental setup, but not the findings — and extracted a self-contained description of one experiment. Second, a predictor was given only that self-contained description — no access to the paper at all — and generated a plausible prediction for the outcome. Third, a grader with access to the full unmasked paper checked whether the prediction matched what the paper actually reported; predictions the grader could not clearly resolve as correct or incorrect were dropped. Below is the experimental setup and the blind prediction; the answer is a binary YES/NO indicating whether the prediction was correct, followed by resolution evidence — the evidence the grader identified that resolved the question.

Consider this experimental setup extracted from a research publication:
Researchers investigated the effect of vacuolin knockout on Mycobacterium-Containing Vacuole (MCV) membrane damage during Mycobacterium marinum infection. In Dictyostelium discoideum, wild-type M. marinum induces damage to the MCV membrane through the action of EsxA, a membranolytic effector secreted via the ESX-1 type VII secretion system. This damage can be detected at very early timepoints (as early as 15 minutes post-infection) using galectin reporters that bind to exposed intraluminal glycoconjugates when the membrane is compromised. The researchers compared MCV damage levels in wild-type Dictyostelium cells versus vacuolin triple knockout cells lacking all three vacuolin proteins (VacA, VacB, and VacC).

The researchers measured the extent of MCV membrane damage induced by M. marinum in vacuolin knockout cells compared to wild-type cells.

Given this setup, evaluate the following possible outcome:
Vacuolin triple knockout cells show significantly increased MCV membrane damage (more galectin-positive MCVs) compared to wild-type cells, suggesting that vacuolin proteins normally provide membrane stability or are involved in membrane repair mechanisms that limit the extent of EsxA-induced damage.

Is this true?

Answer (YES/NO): NO